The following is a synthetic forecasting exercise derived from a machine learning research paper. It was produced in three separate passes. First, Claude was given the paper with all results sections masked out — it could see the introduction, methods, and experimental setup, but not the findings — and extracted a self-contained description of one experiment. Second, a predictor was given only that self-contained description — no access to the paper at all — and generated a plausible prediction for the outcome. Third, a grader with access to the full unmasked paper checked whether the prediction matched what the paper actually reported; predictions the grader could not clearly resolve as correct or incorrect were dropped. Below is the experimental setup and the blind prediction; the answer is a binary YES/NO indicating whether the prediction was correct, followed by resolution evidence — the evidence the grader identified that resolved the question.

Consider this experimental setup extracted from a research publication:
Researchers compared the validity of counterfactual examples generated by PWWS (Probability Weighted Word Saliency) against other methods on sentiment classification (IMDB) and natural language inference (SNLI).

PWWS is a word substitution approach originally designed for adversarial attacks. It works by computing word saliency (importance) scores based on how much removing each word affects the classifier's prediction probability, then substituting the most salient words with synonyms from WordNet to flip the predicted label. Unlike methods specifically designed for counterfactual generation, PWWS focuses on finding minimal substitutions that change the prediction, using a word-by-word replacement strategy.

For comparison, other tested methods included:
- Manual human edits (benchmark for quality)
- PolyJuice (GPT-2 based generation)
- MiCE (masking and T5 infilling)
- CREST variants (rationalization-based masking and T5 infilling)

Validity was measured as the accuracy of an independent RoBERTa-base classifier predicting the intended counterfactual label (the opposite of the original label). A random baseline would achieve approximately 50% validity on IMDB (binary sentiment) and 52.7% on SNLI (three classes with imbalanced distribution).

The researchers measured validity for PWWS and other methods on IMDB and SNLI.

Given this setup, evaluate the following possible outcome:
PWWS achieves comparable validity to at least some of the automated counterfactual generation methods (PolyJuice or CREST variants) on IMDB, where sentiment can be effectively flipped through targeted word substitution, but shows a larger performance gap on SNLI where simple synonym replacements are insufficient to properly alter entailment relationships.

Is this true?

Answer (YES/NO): NO